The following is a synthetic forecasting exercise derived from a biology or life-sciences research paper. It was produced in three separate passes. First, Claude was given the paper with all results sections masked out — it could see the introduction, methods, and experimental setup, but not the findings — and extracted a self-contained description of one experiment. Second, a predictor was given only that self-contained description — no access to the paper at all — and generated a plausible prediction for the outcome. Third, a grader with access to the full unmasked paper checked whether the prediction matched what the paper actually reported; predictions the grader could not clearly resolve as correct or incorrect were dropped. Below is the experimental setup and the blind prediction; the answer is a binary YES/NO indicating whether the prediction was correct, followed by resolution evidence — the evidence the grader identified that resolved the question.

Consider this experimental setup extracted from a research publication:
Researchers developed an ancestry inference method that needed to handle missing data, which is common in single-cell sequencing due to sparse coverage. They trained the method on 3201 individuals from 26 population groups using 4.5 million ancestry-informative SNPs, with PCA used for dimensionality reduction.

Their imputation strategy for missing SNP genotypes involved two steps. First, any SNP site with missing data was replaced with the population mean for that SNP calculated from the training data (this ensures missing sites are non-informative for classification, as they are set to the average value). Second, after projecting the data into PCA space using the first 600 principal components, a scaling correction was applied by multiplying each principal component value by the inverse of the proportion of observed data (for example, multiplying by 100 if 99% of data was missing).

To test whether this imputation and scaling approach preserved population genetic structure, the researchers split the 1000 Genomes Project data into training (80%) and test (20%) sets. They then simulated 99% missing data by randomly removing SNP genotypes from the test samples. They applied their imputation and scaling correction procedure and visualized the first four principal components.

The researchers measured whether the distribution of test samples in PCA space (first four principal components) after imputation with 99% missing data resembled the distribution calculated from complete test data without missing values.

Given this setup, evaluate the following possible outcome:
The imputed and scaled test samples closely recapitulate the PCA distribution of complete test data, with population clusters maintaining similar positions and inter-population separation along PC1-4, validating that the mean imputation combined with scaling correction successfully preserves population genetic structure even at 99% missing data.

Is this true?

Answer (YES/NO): YES